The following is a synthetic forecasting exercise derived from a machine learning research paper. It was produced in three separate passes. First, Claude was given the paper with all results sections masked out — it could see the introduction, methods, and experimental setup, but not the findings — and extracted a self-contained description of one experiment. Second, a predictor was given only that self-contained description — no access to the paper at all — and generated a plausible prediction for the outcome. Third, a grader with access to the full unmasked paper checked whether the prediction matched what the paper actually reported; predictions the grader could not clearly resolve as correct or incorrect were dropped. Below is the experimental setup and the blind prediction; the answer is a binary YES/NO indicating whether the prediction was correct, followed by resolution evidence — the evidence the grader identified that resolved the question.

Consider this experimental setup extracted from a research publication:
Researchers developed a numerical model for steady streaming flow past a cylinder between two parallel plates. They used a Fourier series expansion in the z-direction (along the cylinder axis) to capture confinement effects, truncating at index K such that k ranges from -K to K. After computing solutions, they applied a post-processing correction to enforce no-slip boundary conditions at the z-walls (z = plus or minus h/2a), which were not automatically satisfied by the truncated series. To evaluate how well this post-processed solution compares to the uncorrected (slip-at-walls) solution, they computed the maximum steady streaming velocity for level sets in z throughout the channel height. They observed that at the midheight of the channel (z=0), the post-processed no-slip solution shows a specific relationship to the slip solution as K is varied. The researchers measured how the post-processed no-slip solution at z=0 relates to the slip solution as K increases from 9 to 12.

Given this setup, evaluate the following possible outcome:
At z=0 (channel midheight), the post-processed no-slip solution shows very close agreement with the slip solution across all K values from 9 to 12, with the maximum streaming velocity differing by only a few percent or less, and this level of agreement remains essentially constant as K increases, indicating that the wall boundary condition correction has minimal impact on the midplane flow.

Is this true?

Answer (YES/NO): NO